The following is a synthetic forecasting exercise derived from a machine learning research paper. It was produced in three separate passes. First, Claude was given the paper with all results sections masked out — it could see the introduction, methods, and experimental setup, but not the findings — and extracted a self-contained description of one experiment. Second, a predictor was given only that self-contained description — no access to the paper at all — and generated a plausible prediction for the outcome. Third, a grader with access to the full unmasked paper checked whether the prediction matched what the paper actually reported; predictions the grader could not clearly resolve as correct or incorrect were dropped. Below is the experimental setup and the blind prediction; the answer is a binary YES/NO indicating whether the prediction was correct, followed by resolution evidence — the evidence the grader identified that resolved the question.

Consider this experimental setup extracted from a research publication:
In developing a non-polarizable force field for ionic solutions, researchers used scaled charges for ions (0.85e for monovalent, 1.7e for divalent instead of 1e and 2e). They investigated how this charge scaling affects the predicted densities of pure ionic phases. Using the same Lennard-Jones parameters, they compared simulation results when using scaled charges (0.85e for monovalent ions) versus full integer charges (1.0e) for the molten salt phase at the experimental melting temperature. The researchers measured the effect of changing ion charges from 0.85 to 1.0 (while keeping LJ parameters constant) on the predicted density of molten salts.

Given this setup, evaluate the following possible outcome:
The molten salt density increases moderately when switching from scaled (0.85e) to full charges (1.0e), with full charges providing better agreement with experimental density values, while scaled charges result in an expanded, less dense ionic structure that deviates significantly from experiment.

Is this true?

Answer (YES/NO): NO